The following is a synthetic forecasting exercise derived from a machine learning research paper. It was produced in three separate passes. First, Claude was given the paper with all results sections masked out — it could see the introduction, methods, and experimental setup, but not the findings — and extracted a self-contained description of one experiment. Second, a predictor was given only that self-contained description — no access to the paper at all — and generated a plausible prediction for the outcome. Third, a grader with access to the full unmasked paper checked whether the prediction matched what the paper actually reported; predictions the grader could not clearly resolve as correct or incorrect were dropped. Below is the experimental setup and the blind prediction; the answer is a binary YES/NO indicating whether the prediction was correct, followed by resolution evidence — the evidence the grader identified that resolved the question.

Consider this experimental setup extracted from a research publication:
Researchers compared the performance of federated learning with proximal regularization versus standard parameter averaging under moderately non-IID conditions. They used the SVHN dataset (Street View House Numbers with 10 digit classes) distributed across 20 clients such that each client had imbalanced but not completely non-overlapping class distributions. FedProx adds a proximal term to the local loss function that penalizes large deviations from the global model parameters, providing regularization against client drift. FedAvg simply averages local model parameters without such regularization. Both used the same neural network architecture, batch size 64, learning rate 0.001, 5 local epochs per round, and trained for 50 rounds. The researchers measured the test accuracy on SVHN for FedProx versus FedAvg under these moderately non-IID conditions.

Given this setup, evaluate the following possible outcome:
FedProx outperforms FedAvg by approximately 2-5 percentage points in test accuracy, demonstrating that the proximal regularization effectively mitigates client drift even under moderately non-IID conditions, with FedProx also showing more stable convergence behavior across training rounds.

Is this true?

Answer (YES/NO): NO